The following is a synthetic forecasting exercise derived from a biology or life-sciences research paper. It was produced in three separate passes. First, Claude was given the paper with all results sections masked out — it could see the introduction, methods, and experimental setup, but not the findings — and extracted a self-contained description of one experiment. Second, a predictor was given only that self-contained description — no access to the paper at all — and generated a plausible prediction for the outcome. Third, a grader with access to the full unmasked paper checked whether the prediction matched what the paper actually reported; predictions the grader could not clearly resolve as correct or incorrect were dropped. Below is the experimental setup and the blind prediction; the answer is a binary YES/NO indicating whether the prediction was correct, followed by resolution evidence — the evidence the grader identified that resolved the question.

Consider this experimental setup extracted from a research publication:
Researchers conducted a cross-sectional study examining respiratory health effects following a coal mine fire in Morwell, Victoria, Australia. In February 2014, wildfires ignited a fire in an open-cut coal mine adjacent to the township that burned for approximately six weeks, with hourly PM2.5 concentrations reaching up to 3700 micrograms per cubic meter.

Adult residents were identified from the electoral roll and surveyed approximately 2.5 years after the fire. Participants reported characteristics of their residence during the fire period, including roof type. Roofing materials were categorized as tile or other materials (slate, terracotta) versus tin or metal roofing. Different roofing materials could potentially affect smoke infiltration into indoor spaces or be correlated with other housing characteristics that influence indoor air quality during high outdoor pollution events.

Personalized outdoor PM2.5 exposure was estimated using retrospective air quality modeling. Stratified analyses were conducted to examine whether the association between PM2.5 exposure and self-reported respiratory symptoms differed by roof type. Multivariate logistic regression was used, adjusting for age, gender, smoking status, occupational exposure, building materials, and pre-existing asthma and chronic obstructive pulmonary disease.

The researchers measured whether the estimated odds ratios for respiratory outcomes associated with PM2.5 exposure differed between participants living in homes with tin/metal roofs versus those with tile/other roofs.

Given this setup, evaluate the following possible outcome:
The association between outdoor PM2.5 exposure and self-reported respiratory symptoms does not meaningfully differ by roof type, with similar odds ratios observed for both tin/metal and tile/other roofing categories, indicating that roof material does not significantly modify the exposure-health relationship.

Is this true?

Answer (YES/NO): YES